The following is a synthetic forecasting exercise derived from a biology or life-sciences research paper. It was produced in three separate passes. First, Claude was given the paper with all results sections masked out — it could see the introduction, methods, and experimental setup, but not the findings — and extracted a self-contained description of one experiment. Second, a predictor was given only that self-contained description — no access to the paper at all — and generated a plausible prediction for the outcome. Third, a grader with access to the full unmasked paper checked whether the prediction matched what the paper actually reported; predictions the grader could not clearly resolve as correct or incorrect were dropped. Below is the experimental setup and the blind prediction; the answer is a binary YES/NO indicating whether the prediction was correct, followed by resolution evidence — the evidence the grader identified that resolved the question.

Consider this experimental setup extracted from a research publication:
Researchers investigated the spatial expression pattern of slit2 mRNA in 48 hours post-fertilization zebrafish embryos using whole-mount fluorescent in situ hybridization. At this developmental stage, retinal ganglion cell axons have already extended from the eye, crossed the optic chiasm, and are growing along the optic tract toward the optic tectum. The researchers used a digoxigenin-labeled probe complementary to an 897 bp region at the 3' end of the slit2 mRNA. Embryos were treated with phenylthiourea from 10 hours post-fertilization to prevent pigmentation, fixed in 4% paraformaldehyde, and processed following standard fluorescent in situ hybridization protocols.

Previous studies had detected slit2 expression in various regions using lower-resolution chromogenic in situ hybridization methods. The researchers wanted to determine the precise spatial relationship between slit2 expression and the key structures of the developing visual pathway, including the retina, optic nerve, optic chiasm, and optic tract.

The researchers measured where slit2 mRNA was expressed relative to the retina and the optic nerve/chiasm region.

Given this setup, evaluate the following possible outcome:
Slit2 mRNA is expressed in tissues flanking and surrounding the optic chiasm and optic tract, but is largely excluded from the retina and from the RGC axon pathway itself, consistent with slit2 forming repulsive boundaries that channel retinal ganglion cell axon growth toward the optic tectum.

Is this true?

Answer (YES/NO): NO